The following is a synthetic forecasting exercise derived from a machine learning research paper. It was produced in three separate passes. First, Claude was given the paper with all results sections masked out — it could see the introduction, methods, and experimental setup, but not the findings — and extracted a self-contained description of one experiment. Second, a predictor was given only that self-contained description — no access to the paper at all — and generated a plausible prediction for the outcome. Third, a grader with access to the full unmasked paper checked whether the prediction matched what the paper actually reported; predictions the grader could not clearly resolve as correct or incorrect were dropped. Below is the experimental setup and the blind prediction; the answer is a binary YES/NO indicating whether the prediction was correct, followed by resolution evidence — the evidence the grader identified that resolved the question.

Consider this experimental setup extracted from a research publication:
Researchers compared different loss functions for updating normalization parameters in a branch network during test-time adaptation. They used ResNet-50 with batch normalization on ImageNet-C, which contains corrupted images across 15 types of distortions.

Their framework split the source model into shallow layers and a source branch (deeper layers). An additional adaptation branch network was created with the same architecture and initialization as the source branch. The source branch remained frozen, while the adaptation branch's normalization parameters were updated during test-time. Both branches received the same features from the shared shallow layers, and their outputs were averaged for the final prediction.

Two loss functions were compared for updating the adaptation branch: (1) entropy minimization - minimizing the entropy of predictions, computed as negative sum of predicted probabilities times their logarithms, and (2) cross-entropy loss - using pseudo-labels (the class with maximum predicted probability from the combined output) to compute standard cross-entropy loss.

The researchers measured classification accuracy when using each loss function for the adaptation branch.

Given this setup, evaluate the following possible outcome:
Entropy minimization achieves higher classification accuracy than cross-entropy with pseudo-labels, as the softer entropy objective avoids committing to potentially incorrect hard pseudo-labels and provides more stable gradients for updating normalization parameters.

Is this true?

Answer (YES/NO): NO